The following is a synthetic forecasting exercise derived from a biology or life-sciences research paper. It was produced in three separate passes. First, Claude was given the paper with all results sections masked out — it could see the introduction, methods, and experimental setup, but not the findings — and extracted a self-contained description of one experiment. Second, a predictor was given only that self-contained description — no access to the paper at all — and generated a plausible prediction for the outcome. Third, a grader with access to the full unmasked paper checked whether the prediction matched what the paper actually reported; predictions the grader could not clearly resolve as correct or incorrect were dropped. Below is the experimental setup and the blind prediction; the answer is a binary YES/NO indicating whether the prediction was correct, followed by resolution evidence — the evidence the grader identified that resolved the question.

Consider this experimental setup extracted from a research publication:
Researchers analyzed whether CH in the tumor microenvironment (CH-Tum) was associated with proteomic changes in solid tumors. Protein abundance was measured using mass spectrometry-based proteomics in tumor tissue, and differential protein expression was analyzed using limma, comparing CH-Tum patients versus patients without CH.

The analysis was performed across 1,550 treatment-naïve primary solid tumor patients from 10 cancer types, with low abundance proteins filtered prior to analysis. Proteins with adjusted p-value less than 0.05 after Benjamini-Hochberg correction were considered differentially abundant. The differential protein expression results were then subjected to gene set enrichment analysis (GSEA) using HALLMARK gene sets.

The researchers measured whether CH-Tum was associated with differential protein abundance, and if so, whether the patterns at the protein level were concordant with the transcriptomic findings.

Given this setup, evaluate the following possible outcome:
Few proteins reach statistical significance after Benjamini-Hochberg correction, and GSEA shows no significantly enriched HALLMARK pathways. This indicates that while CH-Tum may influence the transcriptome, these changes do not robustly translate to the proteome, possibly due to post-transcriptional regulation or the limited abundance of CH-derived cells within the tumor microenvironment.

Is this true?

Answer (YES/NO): NO